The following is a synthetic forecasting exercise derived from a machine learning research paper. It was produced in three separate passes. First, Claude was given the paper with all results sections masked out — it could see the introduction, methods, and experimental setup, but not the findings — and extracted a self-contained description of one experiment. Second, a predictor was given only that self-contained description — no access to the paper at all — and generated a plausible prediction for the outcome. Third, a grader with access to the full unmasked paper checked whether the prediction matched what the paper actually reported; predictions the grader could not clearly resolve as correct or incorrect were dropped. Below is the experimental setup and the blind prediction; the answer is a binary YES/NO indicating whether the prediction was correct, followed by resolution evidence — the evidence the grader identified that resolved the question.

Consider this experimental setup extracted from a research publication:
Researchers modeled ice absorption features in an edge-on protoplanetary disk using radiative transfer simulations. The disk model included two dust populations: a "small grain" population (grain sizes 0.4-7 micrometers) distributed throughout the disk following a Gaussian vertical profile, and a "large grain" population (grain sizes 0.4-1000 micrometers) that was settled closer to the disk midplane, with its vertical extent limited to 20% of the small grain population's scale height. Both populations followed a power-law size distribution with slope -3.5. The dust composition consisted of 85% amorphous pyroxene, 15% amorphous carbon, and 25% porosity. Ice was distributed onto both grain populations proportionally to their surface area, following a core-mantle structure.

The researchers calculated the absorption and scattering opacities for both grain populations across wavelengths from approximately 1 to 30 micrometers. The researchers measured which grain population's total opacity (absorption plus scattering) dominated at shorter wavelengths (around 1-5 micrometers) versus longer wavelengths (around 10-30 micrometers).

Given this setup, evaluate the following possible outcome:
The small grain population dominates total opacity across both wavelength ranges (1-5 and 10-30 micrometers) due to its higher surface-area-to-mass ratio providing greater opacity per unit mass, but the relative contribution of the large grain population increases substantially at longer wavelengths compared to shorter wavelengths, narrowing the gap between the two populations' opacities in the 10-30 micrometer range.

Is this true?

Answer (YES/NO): NO